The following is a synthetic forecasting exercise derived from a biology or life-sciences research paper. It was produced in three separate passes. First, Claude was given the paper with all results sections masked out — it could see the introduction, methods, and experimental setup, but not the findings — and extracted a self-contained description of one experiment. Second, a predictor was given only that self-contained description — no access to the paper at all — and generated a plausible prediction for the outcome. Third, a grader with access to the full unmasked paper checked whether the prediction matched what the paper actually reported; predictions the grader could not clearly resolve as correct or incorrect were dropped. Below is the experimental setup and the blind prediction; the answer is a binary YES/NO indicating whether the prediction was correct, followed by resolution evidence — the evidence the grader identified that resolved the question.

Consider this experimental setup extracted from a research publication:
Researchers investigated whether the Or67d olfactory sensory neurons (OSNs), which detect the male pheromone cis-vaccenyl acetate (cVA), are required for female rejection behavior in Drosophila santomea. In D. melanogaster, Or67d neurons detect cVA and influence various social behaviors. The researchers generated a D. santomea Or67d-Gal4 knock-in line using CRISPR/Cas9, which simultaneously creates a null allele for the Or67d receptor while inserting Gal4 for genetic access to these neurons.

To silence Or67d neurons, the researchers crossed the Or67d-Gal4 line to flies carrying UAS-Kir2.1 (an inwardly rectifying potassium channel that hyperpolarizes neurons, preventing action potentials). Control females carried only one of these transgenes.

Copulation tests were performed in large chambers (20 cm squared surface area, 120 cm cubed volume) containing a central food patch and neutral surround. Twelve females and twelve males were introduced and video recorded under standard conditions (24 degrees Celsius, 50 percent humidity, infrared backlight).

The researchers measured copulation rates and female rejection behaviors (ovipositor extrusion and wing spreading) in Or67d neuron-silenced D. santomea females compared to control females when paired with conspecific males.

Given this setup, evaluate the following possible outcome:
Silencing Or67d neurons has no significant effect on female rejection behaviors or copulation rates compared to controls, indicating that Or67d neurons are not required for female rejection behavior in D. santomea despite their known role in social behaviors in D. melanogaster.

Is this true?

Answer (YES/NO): NO